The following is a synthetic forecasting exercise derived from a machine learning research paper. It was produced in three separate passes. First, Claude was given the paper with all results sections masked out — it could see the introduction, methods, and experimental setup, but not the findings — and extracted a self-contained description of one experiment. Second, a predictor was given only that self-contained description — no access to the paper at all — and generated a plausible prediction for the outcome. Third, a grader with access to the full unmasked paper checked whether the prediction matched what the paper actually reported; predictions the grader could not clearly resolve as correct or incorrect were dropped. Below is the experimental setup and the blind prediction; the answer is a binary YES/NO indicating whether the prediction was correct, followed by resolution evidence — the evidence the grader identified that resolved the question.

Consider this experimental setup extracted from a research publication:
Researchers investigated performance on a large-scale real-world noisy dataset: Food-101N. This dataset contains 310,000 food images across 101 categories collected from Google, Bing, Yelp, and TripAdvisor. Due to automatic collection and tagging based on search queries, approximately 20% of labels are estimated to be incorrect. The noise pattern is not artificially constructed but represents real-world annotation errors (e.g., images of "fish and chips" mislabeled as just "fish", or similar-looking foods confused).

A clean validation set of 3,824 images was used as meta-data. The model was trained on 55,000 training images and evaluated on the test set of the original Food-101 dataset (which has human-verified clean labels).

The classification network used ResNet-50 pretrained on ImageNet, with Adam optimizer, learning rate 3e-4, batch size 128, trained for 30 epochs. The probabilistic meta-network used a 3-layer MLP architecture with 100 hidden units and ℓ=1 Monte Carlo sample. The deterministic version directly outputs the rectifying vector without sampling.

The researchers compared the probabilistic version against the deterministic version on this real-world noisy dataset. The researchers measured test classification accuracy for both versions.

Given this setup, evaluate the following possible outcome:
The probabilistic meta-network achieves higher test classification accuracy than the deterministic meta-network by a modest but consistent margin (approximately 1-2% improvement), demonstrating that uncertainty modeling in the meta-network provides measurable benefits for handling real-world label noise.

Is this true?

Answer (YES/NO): NO